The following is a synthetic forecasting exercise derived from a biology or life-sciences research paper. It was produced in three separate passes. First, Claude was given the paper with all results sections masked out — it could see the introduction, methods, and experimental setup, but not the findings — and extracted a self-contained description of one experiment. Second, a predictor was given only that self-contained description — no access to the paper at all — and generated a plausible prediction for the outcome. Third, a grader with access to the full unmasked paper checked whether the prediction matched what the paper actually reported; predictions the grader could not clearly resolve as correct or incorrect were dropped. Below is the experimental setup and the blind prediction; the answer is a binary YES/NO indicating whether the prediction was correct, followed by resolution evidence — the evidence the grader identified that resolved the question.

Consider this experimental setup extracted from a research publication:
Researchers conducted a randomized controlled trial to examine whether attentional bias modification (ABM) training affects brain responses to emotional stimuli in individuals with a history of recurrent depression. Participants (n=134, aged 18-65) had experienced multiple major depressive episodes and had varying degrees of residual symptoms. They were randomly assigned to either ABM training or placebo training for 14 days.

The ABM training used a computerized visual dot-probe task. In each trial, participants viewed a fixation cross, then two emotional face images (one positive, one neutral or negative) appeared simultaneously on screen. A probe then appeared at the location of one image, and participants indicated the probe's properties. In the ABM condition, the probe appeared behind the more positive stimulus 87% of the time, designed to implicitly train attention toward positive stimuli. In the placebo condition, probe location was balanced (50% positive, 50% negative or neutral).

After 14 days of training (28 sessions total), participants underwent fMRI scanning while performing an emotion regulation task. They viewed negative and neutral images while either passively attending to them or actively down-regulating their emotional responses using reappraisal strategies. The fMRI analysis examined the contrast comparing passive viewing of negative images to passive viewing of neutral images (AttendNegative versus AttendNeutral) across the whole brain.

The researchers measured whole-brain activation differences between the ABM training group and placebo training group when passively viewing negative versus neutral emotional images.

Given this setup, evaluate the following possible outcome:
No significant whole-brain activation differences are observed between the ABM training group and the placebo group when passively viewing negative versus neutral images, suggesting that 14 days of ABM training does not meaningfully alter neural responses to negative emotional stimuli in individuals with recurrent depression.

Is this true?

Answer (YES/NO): NO